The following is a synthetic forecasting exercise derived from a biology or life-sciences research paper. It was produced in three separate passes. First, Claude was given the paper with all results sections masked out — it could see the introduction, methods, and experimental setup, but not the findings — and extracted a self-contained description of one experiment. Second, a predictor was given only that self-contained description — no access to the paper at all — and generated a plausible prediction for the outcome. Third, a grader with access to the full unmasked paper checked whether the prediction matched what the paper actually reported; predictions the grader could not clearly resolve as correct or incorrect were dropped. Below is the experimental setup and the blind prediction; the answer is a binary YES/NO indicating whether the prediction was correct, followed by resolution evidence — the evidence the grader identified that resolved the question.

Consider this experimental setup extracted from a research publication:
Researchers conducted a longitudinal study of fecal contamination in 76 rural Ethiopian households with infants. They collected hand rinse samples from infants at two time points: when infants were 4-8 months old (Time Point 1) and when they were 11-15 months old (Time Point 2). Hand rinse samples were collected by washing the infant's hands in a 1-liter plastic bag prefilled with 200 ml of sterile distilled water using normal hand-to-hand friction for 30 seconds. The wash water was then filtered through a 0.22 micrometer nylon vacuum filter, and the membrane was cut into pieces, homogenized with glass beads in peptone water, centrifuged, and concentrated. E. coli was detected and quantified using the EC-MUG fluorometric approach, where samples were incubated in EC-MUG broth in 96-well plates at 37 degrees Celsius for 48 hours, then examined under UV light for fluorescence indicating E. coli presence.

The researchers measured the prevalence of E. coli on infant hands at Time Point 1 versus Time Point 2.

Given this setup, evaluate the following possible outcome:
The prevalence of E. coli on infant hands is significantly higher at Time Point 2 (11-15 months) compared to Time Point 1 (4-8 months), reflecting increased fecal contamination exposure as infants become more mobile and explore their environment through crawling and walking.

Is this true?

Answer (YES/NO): YES